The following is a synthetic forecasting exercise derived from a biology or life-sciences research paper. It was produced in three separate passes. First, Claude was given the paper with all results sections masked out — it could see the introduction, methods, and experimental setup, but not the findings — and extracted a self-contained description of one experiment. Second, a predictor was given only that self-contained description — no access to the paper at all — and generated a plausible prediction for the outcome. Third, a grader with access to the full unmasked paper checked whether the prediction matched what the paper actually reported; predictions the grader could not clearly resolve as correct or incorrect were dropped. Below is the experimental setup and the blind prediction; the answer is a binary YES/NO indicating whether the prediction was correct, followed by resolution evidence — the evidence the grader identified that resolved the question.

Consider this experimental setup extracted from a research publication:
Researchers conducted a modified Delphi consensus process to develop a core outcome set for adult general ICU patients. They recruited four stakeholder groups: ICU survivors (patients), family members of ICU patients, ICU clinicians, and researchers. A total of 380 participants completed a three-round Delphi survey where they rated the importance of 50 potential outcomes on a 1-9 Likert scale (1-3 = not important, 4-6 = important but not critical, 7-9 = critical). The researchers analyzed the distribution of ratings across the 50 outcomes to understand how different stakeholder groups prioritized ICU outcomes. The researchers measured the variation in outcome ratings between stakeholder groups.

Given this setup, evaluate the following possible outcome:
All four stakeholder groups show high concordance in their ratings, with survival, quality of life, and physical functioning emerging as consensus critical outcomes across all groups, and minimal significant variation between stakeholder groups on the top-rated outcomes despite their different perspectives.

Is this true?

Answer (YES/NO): NO